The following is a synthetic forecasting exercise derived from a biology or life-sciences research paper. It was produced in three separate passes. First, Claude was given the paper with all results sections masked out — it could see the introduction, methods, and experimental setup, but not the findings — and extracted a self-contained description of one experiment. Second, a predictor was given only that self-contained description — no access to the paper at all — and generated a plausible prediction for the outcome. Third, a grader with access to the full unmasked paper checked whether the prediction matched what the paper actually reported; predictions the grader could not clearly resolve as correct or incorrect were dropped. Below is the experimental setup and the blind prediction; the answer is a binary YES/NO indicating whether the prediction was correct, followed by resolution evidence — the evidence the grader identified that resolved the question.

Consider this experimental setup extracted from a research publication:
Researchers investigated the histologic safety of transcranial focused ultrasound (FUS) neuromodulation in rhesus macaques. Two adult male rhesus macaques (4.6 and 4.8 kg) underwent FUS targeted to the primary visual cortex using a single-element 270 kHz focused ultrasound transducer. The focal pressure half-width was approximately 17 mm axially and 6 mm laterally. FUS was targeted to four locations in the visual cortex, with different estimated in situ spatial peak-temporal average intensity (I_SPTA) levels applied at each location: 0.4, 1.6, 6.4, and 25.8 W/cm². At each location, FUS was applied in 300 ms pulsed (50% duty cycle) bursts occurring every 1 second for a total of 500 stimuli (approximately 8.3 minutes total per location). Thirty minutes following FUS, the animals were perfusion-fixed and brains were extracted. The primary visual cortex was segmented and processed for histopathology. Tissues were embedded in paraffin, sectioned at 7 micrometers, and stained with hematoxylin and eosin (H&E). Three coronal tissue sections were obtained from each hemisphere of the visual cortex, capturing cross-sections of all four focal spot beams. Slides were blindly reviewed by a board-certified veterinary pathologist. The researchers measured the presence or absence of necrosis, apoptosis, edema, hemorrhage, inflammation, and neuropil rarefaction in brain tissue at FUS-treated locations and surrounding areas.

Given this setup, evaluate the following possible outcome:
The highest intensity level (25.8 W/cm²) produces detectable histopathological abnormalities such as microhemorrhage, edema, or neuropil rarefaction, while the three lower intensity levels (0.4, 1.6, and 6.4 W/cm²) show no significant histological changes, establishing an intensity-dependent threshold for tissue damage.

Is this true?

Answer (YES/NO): NO